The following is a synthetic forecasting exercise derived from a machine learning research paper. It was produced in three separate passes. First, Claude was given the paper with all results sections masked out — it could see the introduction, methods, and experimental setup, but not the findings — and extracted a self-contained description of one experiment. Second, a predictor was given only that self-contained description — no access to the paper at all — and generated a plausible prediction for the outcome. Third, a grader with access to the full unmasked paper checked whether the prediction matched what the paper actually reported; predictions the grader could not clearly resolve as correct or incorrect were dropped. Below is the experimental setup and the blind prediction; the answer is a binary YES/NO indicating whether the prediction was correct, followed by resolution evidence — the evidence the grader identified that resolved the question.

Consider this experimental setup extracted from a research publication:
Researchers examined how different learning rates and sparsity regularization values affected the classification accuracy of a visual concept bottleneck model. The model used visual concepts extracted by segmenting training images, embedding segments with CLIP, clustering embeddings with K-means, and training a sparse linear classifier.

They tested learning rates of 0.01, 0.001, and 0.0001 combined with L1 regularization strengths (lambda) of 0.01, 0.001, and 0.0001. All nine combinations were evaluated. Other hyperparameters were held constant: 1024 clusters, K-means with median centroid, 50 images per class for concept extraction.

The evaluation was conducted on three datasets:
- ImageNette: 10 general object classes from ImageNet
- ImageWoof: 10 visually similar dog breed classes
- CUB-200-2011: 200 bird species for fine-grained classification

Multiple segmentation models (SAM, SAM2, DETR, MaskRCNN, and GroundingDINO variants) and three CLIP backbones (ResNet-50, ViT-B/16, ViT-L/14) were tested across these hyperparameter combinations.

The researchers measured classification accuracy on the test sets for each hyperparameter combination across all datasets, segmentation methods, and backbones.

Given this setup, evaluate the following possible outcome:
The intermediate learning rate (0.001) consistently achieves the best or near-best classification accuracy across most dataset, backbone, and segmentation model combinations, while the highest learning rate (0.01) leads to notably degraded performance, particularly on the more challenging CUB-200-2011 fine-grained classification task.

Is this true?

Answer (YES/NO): NO